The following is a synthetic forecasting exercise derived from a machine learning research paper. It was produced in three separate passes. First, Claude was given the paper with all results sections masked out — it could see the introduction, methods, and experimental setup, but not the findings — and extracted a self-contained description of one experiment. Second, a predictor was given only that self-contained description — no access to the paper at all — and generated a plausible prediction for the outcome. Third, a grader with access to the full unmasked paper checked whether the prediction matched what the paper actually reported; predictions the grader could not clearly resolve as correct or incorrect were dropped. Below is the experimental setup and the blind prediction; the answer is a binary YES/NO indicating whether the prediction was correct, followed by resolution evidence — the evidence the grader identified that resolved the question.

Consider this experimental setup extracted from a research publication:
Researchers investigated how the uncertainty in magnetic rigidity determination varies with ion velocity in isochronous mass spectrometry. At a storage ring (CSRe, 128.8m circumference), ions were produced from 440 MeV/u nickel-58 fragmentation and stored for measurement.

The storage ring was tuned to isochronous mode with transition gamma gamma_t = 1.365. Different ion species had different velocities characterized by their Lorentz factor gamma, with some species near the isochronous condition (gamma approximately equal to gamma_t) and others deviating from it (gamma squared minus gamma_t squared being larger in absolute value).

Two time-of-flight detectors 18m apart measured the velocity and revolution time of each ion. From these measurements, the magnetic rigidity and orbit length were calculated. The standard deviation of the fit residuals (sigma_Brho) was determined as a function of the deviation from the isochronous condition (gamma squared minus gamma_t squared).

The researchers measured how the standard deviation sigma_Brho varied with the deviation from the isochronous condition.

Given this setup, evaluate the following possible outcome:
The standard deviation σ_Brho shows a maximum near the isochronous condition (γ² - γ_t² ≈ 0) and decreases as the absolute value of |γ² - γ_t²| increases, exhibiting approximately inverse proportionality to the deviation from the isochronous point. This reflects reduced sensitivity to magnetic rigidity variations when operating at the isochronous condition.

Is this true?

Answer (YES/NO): NO